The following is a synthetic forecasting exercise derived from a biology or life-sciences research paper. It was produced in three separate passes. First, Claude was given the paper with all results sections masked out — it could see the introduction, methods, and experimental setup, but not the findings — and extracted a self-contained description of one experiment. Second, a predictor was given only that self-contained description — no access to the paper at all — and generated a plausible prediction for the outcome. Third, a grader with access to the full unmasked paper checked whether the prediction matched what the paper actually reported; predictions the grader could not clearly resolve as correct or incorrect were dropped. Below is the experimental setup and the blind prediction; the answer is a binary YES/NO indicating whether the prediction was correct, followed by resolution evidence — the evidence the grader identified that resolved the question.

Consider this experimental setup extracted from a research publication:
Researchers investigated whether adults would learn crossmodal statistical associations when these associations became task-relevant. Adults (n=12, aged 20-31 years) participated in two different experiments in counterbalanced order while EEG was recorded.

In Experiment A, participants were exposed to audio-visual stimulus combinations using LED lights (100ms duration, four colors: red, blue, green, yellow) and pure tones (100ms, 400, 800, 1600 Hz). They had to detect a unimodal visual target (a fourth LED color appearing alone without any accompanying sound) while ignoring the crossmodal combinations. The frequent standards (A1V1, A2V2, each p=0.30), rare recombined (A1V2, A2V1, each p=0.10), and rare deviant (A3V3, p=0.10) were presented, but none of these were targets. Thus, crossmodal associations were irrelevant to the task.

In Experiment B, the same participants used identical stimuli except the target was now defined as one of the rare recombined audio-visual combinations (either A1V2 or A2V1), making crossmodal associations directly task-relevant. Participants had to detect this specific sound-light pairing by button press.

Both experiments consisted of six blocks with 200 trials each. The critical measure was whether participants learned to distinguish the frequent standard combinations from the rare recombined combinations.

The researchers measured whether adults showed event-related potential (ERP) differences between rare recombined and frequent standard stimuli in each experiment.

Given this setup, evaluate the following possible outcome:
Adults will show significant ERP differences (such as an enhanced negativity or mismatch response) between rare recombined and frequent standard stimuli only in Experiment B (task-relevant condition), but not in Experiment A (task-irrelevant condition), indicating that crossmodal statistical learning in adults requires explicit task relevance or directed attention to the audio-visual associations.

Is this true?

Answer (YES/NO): YES